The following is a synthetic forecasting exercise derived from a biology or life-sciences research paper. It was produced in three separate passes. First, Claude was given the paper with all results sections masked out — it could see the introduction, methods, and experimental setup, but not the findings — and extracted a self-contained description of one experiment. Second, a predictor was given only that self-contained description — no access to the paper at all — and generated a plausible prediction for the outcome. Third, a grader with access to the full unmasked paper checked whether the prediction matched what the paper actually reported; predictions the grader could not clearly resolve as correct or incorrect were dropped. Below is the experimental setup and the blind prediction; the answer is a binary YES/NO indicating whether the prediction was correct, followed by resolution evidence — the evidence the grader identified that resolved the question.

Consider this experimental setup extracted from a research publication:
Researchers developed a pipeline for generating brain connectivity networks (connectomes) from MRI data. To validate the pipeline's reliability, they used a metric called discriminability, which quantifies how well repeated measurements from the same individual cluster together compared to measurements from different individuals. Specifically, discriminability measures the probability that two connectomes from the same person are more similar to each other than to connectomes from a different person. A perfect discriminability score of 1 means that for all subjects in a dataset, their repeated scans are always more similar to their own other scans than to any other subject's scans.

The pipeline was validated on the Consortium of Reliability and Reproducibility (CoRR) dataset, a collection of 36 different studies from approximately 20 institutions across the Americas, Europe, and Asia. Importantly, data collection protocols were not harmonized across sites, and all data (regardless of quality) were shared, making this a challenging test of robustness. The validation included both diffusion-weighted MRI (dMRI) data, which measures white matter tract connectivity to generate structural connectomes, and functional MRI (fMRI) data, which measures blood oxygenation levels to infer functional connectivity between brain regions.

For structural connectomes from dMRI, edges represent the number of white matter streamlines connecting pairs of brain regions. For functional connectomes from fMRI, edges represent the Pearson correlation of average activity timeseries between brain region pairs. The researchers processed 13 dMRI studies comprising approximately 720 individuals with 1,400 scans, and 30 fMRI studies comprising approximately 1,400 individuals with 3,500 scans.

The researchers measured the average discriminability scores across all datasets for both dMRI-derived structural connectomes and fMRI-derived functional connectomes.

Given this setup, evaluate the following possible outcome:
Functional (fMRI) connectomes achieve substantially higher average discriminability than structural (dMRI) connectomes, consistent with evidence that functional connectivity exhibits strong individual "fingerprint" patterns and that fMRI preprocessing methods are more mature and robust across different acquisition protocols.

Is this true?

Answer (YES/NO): NO